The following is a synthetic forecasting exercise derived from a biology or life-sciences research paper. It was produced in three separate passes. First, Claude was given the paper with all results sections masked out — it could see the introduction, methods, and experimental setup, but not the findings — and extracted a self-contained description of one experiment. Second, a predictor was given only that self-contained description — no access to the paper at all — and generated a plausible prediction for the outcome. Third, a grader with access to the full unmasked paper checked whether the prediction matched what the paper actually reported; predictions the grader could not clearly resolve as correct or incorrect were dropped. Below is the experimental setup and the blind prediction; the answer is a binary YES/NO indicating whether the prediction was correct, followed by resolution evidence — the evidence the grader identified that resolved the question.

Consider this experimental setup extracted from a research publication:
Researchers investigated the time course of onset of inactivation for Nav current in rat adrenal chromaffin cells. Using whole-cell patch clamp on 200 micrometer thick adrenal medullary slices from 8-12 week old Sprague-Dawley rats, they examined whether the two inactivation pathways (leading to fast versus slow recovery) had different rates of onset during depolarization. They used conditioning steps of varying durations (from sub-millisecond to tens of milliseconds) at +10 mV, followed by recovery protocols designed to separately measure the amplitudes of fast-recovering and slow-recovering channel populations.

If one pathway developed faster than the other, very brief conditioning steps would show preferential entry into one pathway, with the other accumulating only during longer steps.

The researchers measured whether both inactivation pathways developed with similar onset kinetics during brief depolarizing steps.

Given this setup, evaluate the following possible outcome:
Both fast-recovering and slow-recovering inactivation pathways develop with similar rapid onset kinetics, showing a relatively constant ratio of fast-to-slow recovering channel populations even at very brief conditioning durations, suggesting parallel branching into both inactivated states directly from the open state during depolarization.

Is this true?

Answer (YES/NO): YES